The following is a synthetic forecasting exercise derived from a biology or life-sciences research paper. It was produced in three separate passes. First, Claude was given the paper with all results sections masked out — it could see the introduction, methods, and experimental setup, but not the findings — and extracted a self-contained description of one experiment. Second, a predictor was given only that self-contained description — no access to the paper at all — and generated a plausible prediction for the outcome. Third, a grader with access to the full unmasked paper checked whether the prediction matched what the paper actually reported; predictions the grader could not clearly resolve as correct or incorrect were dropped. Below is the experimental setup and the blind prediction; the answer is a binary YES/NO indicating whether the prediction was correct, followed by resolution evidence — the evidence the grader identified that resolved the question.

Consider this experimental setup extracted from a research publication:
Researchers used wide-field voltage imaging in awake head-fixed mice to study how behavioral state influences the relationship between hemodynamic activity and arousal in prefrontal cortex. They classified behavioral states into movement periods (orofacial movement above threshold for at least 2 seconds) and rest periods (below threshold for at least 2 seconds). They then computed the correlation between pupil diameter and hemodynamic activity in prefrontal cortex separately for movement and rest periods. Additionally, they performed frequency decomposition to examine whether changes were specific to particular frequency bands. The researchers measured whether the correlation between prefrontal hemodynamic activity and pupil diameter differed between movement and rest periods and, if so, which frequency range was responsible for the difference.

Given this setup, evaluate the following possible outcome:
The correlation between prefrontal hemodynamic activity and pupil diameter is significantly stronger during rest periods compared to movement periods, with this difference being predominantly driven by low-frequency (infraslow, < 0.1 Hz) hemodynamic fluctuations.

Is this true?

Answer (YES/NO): NO